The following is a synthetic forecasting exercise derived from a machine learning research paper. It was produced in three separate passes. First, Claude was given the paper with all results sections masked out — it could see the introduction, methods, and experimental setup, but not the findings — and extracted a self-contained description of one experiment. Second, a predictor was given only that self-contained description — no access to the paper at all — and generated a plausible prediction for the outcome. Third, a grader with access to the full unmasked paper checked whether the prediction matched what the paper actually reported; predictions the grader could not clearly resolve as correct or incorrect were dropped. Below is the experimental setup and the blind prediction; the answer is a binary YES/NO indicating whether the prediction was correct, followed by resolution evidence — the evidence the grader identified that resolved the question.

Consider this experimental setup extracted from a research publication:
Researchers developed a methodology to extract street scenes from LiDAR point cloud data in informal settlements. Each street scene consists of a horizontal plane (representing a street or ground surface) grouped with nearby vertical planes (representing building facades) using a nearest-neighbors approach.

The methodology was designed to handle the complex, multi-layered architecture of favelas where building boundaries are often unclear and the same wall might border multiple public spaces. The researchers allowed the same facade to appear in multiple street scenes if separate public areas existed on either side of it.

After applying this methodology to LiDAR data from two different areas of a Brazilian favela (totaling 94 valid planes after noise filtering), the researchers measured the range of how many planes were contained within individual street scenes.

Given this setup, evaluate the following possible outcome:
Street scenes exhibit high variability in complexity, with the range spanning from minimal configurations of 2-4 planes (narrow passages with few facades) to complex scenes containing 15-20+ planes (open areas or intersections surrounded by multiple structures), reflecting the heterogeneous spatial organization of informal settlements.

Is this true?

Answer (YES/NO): NO